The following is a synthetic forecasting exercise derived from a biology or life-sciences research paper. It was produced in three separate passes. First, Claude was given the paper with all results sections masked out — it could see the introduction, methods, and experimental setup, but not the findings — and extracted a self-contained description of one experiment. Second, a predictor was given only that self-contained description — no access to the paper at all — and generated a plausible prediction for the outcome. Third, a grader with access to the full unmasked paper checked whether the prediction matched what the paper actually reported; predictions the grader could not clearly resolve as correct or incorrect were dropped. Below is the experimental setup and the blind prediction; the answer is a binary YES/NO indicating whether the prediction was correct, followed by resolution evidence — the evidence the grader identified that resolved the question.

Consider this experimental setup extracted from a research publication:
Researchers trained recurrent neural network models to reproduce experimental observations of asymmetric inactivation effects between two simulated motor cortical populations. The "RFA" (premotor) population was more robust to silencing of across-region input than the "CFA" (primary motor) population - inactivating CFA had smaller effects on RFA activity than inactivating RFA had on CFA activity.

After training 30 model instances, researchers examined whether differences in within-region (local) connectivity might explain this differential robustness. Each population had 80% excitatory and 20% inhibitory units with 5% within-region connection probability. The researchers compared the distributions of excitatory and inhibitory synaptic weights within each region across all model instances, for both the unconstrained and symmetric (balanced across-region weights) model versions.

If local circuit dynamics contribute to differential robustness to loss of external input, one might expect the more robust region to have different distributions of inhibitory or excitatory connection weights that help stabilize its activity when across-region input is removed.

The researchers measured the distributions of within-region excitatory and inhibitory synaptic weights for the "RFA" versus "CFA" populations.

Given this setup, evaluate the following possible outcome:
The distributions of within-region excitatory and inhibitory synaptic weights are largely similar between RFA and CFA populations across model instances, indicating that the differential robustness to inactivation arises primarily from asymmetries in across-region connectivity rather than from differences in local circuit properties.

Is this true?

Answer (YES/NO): NO